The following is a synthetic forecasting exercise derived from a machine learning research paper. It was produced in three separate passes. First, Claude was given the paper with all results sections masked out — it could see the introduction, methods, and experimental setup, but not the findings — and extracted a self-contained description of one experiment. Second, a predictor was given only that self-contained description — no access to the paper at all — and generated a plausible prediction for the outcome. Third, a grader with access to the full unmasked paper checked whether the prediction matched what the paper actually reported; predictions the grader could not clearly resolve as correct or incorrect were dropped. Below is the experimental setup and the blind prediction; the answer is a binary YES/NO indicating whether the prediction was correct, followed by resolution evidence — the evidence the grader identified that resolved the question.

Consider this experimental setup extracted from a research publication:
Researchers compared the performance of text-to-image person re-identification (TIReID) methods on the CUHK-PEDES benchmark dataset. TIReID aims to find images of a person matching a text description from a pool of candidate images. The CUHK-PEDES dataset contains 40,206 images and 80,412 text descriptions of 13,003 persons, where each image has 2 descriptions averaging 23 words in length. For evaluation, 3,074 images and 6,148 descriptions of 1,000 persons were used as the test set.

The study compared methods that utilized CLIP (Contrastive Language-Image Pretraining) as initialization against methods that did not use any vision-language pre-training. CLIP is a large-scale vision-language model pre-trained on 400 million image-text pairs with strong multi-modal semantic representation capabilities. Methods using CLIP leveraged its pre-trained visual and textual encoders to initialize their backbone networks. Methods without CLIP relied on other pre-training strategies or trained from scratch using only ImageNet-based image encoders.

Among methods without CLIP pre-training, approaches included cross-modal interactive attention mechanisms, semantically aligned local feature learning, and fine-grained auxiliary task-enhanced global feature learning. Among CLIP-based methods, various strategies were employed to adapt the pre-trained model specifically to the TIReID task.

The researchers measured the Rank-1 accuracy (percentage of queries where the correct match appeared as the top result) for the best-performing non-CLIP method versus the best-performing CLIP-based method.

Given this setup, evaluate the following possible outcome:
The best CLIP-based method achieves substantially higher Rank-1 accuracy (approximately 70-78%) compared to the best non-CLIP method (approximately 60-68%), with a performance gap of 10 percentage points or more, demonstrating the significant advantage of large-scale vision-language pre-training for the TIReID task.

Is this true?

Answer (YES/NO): NO